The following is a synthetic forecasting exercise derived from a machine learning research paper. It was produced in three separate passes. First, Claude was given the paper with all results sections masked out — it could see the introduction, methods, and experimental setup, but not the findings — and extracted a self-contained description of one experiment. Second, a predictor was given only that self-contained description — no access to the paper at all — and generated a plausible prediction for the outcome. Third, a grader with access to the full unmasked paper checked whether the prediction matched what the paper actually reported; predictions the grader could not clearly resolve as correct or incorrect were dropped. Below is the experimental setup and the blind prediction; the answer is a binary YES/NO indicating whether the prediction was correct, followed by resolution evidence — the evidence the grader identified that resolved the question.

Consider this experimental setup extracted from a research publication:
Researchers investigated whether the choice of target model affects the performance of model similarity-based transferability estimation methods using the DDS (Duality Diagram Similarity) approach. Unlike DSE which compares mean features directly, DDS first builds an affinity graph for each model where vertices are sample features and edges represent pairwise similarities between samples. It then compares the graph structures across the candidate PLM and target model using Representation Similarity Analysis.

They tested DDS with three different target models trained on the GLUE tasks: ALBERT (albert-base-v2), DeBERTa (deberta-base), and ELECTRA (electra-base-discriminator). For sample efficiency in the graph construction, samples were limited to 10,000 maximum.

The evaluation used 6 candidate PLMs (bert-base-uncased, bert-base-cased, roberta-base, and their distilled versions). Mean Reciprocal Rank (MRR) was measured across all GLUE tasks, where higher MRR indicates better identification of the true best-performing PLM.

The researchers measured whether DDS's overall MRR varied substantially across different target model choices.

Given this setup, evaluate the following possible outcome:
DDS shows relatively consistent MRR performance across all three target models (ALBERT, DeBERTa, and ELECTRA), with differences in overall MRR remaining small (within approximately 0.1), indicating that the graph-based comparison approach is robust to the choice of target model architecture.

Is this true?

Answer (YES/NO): NO